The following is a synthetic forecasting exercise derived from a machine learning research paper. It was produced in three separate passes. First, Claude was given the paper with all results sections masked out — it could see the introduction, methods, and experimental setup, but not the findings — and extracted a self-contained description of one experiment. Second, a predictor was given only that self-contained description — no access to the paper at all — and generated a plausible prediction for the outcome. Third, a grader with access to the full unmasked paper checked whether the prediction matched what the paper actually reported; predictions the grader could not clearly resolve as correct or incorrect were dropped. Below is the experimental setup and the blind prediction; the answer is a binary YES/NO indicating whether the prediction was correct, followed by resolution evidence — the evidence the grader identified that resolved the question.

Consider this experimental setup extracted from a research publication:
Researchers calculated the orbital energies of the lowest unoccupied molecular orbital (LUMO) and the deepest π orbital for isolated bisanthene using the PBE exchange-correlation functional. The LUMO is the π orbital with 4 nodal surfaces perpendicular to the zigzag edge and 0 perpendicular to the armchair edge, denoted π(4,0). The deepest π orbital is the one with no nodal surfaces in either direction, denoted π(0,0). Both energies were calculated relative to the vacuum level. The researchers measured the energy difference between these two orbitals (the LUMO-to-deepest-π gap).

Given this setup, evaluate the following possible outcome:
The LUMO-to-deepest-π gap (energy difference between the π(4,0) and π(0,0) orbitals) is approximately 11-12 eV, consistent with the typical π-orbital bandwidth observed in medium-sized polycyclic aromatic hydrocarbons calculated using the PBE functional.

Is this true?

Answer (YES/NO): NO